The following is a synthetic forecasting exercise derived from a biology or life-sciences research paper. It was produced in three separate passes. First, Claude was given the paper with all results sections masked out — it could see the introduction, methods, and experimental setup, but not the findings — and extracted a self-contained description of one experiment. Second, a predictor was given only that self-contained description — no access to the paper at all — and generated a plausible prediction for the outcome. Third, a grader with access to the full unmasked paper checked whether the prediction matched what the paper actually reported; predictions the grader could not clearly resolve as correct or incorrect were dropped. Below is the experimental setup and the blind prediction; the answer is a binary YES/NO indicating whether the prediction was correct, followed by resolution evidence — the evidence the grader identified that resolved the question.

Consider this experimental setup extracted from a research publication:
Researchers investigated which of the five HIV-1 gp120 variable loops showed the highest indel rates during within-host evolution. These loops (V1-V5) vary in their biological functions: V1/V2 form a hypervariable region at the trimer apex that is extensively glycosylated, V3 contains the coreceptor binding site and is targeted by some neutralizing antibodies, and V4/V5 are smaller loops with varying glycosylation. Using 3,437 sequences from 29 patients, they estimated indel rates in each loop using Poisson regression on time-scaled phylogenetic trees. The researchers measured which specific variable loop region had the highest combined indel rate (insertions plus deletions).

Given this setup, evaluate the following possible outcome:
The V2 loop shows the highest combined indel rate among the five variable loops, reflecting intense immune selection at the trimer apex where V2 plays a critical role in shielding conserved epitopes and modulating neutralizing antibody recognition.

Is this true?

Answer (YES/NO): NO